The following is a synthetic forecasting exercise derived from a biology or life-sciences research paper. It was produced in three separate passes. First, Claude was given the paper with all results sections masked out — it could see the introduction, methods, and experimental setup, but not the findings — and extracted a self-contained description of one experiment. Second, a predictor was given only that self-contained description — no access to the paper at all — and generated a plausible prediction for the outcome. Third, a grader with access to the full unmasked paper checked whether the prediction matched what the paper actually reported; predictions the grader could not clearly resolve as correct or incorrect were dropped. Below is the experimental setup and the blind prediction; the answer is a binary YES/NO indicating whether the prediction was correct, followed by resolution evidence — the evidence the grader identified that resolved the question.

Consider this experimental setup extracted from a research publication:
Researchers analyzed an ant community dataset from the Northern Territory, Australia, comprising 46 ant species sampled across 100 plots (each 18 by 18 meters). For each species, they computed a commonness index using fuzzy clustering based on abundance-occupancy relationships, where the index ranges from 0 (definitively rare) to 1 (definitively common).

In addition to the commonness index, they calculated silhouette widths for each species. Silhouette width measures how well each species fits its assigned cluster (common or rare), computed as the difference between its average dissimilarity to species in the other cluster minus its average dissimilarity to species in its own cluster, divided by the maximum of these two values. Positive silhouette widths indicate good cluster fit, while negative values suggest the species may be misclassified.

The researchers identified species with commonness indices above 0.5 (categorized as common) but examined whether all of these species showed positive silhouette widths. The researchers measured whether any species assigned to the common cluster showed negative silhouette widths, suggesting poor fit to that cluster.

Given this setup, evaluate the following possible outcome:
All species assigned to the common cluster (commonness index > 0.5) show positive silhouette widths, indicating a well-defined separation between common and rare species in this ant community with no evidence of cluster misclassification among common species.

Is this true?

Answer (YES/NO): NO